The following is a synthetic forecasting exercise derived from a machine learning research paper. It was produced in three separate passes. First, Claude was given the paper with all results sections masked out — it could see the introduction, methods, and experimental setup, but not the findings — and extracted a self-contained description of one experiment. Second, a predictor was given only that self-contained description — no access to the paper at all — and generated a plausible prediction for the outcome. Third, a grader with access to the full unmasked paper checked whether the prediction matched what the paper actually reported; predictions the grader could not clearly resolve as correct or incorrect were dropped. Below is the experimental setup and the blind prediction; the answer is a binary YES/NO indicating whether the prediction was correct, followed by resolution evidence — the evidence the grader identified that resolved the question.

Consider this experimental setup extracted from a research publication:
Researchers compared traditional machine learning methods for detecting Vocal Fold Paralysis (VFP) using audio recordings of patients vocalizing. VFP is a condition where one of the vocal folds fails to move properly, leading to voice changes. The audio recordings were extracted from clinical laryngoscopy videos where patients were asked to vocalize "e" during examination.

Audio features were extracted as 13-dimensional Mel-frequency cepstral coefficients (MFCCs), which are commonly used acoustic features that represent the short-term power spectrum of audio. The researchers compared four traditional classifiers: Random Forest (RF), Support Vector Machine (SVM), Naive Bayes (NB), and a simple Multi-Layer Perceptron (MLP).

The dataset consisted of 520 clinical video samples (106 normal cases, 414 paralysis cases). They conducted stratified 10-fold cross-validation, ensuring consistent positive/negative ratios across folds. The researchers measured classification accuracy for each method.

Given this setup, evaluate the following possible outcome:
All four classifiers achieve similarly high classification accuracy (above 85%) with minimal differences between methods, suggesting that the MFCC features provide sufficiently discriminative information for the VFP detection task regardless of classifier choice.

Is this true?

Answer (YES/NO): NO